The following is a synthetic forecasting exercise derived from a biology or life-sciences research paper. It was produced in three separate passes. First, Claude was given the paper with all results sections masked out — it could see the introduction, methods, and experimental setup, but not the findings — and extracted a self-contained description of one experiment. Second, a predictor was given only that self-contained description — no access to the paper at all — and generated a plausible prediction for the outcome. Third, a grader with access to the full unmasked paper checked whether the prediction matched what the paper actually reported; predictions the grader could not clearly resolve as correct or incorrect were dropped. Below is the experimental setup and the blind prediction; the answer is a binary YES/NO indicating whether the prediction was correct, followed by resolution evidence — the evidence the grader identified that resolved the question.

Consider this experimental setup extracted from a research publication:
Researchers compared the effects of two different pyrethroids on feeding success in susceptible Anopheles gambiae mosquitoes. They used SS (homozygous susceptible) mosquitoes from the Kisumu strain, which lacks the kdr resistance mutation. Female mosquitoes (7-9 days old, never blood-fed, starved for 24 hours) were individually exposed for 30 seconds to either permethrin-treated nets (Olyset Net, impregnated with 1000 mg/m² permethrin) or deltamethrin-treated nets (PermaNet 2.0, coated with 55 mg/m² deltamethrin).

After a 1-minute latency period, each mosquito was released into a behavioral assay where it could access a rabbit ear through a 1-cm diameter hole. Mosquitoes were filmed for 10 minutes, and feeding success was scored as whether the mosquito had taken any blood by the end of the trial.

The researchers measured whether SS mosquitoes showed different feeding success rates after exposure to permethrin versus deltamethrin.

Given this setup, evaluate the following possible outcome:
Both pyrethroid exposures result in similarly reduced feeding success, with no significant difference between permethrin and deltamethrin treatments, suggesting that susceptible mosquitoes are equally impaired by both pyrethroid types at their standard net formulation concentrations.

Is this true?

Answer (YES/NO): NO